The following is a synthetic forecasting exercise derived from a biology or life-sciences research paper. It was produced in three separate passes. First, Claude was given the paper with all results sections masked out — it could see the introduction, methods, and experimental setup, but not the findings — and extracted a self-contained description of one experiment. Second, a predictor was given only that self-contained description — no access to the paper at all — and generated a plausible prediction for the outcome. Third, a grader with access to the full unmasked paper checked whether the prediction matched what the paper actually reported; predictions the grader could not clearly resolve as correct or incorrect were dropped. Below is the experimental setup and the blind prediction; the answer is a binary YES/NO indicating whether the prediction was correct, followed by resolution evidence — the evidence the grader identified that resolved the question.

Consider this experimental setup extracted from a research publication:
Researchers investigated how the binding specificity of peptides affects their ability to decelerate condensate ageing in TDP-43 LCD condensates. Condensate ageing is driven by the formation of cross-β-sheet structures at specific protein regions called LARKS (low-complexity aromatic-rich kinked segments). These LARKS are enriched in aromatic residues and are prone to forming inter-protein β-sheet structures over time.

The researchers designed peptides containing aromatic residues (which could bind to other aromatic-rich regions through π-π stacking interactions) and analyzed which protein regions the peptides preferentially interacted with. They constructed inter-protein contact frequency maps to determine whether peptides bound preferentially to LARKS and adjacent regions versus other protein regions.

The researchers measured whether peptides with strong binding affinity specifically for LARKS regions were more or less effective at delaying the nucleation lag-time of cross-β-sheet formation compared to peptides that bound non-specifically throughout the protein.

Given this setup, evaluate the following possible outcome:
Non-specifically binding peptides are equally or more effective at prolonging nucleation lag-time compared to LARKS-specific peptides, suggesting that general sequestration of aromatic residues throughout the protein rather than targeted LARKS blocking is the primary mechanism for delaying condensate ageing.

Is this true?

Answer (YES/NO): NO